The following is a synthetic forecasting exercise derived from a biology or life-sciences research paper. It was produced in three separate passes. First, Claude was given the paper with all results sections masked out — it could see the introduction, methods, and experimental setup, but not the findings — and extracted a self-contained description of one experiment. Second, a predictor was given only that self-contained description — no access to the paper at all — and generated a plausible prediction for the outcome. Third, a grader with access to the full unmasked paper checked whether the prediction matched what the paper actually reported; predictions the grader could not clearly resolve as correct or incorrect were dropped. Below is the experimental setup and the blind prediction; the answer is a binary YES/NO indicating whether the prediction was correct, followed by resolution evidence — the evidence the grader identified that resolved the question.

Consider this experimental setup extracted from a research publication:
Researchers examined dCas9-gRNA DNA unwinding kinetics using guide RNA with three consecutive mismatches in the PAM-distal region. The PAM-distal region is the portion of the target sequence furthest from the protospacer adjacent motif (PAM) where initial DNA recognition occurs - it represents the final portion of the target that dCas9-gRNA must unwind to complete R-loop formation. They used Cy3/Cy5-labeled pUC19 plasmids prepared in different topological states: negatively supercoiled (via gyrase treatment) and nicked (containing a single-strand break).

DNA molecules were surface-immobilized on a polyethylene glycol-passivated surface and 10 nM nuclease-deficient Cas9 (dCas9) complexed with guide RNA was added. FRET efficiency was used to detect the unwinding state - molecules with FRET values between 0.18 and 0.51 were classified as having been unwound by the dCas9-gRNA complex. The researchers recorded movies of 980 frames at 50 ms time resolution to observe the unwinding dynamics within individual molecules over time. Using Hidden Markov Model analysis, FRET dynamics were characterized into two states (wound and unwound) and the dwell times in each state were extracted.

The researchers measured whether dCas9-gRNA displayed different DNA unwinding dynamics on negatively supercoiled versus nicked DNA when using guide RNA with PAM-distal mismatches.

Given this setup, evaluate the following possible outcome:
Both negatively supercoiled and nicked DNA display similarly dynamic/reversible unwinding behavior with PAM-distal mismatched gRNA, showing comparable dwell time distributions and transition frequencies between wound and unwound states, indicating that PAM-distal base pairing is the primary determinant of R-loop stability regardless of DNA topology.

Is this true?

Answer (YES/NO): NO